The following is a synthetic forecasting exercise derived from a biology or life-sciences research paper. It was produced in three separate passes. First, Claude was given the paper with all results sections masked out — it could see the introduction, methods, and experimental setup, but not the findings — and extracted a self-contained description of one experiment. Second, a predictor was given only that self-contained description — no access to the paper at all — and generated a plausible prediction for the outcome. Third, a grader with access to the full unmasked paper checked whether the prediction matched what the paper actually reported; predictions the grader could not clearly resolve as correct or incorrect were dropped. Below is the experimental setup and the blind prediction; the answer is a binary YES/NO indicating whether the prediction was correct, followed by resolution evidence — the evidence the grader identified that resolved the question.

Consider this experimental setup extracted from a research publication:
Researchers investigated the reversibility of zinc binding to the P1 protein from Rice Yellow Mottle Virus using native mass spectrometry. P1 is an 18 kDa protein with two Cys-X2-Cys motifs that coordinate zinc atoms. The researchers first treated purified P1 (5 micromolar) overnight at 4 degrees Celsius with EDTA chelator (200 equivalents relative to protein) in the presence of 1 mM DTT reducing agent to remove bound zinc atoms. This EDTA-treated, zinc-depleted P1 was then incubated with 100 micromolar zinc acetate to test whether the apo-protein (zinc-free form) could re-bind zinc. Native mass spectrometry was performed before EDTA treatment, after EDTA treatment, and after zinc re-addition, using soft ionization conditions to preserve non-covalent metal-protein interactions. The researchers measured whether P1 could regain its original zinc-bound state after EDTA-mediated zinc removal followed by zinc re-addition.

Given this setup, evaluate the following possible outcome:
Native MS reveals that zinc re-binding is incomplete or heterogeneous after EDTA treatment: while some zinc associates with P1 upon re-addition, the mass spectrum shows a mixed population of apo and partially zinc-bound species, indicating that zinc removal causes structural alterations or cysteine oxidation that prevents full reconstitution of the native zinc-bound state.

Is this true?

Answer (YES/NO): NO